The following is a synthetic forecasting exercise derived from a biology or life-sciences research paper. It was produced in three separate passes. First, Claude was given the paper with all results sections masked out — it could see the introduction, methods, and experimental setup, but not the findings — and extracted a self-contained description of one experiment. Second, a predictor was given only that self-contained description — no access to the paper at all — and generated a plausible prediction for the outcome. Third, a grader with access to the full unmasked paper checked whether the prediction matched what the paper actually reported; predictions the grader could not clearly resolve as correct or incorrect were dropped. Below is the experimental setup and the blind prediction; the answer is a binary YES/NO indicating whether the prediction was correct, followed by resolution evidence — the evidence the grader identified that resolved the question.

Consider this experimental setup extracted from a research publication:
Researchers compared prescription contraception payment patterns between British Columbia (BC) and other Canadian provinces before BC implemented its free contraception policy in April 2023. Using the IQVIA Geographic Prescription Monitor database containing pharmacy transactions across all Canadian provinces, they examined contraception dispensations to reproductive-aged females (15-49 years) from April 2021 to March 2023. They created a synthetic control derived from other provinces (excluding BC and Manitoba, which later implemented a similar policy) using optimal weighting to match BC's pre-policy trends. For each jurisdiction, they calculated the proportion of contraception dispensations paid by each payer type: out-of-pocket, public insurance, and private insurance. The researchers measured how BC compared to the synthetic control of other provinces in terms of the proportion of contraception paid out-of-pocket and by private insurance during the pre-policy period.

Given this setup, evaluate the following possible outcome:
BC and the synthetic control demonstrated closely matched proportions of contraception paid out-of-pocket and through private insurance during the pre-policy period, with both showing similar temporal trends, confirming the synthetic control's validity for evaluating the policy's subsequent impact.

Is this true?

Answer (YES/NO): NO